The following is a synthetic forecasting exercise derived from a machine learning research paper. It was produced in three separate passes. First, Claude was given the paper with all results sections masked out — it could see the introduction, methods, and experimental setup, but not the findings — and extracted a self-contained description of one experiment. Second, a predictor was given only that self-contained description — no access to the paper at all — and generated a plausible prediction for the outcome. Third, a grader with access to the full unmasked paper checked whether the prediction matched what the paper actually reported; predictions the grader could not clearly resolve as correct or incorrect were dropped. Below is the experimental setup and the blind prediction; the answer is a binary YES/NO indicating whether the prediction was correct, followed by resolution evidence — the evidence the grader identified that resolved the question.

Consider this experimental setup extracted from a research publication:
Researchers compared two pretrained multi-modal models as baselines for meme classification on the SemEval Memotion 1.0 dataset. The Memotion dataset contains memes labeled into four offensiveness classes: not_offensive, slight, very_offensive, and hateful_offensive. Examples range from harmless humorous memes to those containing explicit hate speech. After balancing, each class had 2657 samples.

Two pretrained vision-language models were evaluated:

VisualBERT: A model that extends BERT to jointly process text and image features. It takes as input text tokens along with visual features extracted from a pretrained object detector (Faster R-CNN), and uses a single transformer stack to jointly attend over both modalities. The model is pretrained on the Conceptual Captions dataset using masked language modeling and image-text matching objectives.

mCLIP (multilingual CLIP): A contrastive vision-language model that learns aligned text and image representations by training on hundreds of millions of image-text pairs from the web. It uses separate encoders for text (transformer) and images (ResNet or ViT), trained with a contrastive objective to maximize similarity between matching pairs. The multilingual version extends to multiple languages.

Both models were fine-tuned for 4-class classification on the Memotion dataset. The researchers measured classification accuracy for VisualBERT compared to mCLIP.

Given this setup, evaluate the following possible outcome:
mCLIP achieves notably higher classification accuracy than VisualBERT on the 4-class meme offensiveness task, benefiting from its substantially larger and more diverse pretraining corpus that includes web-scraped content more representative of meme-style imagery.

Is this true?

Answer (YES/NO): NO